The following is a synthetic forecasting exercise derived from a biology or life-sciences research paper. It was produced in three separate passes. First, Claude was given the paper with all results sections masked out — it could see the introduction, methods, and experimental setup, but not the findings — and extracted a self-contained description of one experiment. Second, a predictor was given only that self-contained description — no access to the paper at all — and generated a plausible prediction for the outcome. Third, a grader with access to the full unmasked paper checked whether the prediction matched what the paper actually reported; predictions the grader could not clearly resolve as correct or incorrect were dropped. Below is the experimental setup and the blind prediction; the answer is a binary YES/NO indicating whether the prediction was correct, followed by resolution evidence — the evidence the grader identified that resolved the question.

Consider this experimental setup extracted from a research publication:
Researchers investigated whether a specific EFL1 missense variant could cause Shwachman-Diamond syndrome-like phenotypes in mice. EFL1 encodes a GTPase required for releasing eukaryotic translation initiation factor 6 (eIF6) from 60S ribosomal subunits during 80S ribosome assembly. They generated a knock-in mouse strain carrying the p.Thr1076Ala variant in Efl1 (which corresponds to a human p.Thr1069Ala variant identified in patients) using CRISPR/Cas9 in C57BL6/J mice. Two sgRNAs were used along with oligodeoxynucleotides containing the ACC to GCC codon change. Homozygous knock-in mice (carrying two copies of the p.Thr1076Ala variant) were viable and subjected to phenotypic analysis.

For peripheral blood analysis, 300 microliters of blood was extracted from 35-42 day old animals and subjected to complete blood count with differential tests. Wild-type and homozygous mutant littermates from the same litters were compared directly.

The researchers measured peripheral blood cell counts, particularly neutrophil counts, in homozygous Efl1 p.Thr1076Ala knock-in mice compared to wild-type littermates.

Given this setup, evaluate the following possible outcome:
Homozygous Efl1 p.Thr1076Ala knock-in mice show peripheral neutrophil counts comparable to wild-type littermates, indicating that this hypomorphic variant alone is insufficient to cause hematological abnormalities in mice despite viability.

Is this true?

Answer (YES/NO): YES